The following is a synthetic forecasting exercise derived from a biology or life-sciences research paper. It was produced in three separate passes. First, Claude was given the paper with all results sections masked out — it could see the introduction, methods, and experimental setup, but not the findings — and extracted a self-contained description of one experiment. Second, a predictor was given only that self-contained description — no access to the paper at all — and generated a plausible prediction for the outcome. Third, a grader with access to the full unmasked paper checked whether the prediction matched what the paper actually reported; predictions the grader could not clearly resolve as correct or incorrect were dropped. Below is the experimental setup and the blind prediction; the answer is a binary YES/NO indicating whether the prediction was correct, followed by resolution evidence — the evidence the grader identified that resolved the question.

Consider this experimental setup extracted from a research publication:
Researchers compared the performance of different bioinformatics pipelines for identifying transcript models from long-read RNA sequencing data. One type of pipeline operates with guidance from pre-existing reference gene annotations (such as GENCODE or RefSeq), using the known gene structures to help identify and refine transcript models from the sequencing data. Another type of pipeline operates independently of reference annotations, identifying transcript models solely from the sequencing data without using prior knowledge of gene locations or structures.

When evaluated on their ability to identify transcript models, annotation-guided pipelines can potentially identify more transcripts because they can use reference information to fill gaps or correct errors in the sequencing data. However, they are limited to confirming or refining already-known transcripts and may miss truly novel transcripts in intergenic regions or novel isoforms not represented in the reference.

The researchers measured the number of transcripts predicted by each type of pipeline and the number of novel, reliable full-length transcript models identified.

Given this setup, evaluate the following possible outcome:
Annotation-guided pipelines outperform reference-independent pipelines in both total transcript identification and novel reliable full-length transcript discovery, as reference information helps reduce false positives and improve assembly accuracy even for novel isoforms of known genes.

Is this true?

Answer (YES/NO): NO